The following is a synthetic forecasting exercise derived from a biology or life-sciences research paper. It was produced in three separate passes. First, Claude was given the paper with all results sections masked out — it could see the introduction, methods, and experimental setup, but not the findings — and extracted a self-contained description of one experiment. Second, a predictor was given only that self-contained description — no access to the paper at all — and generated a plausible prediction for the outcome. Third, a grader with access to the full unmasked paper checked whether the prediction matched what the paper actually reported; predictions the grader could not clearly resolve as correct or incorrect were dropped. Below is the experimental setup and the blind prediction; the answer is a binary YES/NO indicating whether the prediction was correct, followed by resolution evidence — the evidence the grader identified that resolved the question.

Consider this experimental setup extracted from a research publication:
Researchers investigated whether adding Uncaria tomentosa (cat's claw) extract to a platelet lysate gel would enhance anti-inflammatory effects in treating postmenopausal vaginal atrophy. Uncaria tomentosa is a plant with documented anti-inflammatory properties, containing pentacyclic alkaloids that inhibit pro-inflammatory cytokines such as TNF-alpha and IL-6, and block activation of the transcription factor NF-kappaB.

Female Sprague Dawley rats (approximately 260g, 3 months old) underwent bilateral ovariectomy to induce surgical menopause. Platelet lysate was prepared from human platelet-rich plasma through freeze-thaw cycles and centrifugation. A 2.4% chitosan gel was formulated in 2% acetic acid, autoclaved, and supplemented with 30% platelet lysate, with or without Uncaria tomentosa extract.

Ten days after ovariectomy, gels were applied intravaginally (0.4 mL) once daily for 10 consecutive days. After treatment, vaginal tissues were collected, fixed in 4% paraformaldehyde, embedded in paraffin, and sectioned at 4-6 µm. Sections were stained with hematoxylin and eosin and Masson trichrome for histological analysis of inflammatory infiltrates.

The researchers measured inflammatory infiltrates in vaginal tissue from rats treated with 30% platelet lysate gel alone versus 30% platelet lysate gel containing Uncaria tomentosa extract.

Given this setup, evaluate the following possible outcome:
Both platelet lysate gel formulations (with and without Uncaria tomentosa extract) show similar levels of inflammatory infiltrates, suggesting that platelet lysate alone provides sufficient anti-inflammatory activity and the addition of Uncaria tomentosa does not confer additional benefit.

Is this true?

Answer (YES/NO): NO